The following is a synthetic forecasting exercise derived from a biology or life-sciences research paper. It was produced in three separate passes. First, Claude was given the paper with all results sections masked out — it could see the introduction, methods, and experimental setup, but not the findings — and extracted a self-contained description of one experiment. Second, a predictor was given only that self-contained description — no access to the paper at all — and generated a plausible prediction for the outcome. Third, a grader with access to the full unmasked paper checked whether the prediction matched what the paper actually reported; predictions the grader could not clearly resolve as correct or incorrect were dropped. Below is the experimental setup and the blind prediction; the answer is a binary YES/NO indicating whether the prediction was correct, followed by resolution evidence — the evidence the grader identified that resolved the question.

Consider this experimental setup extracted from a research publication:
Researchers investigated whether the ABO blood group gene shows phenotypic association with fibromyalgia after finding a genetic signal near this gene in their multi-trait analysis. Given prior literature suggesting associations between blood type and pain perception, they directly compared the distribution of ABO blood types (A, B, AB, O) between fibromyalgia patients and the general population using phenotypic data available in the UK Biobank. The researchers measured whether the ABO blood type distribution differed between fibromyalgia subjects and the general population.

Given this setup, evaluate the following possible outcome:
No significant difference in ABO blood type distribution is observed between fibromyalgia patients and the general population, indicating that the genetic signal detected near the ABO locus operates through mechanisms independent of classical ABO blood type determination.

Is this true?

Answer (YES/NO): YES